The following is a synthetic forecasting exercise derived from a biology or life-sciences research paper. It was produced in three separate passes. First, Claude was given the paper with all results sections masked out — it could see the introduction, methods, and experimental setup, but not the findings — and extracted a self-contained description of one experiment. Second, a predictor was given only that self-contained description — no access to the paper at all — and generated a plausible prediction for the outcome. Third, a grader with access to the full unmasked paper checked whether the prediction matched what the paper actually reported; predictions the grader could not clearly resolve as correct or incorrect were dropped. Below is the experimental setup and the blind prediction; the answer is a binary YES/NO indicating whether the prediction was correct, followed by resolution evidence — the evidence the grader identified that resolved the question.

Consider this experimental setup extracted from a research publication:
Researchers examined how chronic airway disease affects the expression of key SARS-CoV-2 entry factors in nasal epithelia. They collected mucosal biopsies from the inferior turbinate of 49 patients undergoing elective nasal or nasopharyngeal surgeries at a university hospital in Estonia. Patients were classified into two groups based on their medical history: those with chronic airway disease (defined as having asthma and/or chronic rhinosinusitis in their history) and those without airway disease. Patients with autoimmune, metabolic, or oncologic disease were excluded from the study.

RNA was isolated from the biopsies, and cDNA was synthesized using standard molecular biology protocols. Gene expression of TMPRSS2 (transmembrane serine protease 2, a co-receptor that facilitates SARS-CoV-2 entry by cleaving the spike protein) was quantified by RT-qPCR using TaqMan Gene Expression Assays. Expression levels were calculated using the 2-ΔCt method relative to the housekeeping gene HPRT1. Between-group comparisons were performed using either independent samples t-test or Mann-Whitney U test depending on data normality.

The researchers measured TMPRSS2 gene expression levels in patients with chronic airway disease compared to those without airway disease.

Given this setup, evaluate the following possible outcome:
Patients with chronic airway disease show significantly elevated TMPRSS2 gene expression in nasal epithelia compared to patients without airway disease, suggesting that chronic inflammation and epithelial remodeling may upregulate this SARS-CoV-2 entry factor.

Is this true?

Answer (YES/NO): NO